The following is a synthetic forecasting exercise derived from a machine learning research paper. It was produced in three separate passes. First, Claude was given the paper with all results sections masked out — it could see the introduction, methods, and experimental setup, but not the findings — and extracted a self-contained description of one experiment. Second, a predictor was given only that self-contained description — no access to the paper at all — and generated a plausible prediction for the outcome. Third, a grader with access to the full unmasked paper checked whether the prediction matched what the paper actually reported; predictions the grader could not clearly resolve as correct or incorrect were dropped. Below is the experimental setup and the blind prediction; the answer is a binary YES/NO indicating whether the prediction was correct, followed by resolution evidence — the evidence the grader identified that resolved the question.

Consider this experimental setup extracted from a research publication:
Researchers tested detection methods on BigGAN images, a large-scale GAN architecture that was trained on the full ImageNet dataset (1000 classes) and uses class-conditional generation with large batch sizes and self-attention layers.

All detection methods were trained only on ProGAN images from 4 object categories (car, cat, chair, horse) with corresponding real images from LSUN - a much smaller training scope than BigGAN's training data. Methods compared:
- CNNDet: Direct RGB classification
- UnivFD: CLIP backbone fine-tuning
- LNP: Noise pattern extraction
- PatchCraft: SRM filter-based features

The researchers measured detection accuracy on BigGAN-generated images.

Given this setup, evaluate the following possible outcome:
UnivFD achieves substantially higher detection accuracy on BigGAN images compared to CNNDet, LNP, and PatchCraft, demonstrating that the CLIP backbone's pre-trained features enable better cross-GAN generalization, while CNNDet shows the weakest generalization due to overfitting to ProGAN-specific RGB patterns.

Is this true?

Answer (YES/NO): NO